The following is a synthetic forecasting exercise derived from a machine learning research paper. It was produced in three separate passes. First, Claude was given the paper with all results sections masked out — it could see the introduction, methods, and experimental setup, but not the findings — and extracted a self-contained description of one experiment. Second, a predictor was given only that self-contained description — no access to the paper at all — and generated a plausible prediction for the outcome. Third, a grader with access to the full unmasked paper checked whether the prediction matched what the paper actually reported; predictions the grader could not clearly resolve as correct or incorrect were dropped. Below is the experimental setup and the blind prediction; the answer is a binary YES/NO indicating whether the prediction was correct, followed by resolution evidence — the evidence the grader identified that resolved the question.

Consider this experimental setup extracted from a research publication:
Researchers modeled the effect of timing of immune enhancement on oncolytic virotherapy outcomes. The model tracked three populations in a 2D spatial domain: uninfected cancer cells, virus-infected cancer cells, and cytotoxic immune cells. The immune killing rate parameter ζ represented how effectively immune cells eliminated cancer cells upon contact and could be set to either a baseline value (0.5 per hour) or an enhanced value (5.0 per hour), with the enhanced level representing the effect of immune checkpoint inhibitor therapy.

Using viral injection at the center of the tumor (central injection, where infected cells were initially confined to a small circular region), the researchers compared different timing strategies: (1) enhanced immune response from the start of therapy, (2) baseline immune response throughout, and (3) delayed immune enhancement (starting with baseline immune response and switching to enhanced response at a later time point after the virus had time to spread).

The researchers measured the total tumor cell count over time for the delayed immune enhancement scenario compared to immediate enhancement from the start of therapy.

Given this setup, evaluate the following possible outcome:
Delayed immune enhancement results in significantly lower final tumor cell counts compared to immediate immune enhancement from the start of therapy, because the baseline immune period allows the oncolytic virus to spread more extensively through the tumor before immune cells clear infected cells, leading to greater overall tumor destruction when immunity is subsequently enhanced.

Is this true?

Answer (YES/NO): YES